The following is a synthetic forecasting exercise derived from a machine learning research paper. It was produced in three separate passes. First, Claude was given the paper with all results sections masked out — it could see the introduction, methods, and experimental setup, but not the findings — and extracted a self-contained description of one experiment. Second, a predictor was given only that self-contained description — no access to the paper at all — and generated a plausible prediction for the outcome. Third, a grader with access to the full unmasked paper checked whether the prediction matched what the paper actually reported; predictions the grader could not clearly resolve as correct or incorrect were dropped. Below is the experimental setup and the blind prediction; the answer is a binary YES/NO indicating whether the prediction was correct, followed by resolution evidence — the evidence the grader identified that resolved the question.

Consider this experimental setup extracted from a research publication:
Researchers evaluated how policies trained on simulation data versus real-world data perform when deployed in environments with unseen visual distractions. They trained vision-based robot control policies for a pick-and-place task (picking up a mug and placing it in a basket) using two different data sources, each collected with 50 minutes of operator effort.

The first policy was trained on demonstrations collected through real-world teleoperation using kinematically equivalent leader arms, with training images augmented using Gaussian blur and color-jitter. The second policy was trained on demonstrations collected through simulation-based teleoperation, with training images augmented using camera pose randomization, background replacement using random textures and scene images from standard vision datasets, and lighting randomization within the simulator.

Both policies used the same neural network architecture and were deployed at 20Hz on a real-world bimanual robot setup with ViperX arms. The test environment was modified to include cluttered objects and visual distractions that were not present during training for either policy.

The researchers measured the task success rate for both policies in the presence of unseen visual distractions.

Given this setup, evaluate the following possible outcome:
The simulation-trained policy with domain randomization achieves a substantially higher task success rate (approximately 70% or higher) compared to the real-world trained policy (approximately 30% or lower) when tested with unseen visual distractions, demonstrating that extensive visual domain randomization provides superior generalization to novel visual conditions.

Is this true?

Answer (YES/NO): YES